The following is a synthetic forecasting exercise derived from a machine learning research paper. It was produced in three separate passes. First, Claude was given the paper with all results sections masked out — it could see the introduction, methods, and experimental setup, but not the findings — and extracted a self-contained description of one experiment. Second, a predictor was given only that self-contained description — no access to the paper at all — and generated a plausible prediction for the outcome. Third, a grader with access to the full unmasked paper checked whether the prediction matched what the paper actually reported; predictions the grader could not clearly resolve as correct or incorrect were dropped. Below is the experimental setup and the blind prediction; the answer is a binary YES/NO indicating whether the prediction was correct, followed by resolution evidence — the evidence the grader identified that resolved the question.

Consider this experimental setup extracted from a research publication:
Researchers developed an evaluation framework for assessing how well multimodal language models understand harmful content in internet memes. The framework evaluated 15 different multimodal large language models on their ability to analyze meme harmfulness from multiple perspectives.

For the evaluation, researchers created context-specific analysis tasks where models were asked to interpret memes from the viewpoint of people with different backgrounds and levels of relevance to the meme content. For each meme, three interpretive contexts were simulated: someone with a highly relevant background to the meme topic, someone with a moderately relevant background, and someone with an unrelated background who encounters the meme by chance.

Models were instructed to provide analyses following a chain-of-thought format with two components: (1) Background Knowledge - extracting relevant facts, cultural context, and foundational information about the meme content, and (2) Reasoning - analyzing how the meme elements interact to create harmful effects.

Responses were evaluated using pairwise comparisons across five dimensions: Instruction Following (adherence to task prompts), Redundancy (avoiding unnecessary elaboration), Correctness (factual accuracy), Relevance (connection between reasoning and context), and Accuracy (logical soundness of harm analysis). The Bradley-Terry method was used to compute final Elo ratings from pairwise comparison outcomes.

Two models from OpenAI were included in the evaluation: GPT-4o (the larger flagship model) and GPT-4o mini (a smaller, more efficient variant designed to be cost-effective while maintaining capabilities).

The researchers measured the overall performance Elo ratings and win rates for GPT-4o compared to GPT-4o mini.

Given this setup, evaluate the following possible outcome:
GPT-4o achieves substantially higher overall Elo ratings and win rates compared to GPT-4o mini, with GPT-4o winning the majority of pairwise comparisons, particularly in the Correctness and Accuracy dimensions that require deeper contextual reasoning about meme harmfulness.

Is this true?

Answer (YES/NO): NO